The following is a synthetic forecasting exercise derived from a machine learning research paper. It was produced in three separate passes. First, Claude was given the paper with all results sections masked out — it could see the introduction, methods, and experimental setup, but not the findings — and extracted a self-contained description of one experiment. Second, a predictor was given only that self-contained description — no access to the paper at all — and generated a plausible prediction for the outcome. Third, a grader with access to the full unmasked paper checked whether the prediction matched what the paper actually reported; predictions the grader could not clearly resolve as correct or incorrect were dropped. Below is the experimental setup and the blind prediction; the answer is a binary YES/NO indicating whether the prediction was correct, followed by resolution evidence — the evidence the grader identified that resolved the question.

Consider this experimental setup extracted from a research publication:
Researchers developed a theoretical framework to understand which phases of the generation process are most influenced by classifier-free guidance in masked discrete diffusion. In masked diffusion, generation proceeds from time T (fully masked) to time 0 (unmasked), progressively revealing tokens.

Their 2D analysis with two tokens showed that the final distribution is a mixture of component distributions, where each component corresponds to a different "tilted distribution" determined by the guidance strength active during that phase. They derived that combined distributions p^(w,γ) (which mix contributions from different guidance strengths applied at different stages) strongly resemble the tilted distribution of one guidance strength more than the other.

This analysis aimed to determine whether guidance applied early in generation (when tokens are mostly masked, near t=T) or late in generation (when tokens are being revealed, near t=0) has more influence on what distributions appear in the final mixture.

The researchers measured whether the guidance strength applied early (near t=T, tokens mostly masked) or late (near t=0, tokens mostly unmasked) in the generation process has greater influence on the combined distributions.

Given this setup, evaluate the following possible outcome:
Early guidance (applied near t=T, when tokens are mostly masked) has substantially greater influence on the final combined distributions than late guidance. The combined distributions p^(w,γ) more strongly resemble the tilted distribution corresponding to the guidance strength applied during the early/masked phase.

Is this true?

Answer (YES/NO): NO